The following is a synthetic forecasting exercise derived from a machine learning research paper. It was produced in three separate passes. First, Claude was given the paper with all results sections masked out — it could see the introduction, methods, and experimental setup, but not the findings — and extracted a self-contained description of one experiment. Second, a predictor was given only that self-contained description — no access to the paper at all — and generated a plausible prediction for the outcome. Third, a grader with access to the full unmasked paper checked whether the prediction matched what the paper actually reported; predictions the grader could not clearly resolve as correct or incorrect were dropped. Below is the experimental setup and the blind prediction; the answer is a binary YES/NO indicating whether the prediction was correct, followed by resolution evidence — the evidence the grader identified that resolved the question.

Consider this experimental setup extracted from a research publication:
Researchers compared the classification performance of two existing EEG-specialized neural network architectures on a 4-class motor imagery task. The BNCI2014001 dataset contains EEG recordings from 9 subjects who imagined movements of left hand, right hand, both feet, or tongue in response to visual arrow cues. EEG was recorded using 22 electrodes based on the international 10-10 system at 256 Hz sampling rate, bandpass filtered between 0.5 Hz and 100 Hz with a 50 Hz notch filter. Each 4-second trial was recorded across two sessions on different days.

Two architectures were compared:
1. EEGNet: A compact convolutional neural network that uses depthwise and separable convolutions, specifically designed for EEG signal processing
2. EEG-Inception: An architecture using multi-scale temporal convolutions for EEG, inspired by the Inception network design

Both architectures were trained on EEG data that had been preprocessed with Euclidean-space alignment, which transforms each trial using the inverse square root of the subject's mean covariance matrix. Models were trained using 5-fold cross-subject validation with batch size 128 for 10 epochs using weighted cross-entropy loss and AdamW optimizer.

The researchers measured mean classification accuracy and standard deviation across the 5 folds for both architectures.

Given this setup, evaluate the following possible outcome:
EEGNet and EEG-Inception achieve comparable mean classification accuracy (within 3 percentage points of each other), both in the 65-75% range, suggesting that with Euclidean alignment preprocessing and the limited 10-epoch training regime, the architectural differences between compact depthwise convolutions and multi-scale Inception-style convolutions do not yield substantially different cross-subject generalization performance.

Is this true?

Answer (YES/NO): NO